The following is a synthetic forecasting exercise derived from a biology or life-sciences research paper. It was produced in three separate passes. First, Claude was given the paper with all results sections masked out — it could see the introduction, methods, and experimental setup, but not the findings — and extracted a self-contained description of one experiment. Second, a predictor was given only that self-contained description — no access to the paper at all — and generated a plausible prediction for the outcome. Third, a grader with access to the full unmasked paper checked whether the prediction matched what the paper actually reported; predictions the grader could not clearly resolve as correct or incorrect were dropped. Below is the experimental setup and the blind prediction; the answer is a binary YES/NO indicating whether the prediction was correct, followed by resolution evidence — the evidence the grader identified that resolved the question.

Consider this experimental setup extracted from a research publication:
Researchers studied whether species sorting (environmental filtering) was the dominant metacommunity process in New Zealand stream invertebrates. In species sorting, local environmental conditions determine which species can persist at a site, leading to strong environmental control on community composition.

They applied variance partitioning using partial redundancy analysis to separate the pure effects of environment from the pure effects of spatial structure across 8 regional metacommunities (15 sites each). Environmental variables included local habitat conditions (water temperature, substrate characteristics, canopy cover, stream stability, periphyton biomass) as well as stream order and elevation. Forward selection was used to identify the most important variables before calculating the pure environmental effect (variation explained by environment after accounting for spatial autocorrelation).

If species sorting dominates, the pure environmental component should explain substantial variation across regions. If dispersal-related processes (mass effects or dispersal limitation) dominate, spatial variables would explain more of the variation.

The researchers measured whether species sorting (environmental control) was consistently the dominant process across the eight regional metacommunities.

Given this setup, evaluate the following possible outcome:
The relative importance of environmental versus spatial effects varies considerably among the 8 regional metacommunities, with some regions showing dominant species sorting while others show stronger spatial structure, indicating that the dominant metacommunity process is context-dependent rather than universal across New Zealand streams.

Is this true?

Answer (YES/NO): YES